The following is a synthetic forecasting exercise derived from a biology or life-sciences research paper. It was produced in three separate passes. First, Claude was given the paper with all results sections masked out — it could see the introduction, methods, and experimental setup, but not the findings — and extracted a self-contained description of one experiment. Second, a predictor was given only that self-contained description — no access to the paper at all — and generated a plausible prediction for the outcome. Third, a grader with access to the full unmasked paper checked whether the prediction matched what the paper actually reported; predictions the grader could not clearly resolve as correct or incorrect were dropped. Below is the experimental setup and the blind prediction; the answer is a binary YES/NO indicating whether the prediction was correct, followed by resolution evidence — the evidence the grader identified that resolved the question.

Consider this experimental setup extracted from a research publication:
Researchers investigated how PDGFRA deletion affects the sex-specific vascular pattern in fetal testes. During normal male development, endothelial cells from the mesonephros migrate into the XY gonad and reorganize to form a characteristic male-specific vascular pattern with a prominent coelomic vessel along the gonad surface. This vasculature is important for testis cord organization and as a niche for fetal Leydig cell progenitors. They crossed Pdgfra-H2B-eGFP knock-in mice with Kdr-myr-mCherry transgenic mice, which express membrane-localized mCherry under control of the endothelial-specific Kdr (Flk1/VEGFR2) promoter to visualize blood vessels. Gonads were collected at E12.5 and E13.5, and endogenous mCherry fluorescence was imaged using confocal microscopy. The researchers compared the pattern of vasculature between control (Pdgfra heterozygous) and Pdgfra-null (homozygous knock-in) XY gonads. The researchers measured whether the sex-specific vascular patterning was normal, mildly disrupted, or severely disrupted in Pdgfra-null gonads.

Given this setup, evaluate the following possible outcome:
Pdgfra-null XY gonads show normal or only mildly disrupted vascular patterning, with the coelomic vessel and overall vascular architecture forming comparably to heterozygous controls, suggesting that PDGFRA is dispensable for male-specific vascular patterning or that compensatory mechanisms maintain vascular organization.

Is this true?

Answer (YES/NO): NO